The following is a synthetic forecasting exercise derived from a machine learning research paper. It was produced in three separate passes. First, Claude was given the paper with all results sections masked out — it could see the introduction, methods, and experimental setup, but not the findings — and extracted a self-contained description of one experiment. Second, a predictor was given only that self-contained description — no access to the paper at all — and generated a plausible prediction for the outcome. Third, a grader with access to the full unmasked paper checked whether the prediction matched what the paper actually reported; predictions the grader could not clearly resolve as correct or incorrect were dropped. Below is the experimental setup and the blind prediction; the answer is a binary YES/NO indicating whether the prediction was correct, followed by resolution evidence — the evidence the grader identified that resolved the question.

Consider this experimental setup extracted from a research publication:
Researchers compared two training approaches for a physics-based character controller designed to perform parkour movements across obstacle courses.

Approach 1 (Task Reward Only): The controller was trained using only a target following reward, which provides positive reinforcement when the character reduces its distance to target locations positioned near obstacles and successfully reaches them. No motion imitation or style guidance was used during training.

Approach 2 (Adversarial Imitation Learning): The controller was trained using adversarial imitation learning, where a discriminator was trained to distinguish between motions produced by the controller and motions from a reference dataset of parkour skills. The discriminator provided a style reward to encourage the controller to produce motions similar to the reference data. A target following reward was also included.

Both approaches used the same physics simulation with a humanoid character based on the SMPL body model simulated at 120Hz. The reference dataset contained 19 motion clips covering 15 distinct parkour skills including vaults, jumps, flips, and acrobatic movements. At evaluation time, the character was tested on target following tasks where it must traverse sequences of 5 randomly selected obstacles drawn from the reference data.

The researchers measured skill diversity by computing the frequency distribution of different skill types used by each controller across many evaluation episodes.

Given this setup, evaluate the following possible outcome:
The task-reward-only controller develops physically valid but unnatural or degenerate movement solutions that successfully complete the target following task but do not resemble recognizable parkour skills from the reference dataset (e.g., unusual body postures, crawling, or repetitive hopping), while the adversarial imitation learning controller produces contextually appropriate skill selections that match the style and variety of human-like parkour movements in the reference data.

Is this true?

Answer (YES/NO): NO